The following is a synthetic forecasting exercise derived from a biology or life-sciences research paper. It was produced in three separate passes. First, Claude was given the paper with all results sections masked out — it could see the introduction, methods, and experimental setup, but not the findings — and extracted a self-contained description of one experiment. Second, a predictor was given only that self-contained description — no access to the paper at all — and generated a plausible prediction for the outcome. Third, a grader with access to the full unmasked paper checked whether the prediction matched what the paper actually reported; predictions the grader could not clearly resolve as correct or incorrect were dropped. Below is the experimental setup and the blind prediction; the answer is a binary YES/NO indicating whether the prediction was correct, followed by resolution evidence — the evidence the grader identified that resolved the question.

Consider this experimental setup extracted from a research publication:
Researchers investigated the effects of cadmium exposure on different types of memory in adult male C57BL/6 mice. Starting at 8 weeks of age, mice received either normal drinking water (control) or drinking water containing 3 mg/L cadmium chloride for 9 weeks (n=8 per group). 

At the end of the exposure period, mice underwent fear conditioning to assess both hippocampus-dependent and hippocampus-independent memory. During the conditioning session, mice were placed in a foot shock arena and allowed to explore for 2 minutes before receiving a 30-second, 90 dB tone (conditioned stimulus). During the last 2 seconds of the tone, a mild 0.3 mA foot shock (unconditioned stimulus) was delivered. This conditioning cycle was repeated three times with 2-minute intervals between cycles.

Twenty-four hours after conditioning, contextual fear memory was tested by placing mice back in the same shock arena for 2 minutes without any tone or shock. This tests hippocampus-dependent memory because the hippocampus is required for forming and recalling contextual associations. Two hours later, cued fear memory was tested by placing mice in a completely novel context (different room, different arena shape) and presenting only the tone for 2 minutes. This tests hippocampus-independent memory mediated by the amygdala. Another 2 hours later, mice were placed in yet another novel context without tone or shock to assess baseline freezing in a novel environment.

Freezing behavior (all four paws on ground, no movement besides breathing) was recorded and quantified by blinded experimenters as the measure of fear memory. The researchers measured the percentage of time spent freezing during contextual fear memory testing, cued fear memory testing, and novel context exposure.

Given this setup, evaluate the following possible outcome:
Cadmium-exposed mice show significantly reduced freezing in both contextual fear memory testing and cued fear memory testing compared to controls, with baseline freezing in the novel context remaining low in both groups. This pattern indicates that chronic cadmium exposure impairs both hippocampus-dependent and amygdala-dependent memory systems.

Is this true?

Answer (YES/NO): NO